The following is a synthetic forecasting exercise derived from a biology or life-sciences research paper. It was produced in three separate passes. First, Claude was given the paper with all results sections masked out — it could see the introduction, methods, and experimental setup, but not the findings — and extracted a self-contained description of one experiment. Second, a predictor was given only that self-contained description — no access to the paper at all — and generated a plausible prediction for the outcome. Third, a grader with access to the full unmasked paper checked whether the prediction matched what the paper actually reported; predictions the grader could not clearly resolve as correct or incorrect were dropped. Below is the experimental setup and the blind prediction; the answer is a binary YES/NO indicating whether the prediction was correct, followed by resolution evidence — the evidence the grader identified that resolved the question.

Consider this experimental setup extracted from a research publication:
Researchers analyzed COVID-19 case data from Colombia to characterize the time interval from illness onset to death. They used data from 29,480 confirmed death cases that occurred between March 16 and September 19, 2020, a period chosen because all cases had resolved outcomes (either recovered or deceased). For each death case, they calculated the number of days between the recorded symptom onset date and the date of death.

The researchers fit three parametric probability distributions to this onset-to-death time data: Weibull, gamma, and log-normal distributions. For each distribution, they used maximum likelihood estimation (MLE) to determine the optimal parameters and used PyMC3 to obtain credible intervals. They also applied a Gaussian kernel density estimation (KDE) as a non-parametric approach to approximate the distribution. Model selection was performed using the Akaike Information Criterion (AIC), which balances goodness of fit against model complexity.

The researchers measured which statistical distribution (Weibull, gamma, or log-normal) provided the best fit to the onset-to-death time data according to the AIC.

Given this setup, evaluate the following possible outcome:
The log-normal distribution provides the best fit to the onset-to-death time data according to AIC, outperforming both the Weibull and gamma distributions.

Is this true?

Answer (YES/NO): YES